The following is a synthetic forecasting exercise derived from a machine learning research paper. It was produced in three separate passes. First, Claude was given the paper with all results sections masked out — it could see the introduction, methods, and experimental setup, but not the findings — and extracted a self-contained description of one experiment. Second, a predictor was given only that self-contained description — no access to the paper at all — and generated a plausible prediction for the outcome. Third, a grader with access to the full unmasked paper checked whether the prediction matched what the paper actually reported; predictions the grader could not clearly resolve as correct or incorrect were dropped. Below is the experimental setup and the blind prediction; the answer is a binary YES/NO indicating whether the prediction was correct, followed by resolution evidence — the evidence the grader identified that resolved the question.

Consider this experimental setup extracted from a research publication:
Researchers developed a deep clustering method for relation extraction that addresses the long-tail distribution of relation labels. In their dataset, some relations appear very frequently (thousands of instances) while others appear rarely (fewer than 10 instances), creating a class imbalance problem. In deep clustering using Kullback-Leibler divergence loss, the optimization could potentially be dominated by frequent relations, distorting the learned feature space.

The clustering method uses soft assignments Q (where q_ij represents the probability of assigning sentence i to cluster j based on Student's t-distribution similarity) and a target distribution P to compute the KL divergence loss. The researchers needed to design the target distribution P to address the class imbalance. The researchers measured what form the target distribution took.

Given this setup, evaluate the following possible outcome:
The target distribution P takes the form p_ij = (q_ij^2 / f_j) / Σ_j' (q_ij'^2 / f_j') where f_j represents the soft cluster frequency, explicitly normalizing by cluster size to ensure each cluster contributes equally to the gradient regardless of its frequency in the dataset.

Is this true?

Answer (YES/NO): YES